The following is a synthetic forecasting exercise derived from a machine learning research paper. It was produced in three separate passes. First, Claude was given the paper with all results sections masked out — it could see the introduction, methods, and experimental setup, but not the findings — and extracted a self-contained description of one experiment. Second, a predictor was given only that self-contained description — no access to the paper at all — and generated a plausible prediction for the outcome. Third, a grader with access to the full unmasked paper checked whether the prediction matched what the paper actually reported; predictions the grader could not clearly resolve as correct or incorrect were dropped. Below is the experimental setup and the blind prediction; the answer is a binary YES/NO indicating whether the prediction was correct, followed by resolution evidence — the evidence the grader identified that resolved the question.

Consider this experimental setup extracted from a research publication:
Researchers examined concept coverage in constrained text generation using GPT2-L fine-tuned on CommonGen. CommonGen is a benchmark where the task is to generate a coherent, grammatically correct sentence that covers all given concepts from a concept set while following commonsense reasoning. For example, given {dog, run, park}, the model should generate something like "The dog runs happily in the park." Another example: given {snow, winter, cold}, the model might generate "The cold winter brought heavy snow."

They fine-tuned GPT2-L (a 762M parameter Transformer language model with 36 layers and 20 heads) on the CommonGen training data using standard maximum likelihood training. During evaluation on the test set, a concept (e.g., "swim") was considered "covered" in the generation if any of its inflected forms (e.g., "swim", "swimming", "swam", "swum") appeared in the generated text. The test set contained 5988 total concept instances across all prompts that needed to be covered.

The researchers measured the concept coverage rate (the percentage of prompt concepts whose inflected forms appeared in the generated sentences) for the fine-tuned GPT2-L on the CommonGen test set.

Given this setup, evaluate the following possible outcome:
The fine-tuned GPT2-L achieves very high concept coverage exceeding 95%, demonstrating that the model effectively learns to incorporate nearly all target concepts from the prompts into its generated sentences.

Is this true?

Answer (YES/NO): NO